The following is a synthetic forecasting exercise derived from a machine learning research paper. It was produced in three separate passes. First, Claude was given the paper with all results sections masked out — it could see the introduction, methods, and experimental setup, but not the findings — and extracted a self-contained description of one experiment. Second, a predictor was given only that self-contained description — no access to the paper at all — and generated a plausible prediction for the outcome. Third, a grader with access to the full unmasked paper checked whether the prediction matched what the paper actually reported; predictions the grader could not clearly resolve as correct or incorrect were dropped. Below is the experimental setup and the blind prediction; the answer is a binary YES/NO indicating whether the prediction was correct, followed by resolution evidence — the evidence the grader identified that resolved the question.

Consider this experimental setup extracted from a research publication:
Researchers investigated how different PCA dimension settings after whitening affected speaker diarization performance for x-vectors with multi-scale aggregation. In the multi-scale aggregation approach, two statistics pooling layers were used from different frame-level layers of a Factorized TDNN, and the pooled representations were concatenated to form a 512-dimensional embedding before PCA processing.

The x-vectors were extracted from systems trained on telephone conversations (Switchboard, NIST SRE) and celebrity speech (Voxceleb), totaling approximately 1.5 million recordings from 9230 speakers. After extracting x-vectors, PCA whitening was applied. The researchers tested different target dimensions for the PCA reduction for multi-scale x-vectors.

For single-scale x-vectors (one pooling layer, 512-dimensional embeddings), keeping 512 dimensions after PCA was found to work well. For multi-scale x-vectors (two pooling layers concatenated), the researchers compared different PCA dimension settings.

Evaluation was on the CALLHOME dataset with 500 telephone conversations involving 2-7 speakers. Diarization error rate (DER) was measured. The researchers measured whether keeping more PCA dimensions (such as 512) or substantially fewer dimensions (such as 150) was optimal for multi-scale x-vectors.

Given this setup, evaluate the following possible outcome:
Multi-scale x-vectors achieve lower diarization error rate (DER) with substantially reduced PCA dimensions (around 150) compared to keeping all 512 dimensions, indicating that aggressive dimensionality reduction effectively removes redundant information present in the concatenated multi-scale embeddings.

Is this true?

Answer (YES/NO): YES